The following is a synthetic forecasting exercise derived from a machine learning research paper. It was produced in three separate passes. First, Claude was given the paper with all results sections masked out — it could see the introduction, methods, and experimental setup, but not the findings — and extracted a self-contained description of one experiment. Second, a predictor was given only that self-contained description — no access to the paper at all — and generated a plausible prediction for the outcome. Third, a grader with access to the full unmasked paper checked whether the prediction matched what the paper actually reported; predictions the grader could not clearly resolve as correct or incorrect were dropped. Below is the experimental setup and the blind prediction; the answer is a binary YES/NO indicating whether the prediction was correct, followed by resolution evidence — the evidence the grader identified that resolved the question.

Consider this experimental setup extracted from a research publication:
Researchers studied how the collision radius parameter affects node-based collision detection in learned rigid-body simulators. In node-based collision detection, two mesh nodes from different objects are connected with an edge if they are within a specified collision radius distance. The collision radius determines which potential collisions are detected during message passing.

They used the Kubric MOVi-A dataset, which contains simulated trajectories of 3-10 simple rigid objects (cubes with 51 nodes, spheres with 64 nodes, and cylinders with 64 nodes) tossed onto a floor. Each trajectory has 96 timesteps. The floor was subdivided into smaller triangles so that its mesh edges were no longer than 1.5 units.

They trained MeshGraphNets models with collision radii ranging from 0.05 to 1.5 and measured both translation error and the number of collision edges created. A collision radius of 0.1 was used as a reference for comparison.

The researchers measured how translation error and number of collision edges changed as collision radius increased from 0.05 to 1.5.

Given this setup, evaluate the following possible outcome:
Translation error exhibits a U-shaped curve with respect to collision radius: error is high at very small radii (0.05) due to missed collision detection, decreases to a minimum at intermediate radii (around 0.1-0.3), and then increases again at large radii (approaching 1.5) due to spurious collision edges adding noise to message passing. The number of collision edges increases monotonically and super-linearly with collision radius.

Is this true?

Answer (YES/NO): NO